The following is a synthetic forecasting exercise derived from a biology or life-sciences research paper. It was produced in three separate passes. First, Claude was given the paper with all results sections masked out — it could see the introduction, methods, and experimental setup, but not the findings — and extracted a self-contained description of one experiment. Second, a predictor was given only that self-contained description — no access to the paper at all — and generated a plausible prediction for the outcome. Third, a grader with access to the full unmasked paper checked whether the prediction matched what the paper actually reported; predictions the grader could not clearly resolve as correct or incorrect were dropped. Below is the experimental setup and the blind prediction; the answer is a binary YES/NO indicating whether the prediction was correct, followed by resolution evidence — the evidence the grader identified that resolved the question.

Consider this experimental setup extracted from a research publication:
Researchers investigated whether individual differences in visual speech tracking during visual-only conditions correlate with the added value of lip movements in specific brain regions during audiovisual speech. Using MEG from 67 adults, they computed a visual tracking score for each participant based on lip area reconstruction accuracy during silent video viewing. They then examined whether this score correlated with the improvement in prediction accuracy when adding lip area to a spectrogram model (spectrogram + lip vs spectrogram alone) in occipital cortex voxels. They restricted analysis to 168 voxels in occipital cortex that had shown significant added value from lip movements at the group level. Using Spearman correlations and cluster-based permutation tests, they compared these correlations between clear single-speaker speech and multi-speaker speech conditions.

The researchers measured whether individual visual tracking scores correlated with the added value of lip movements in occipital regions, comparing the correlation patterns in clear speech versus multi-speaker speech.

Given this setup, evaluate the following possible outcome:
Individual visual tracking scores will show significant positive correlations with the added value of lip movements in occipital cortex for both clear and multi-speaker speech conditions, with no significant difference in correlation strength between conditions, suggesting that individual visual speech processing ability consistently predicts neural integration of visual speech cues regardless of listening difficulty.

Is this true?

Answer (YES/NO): NO